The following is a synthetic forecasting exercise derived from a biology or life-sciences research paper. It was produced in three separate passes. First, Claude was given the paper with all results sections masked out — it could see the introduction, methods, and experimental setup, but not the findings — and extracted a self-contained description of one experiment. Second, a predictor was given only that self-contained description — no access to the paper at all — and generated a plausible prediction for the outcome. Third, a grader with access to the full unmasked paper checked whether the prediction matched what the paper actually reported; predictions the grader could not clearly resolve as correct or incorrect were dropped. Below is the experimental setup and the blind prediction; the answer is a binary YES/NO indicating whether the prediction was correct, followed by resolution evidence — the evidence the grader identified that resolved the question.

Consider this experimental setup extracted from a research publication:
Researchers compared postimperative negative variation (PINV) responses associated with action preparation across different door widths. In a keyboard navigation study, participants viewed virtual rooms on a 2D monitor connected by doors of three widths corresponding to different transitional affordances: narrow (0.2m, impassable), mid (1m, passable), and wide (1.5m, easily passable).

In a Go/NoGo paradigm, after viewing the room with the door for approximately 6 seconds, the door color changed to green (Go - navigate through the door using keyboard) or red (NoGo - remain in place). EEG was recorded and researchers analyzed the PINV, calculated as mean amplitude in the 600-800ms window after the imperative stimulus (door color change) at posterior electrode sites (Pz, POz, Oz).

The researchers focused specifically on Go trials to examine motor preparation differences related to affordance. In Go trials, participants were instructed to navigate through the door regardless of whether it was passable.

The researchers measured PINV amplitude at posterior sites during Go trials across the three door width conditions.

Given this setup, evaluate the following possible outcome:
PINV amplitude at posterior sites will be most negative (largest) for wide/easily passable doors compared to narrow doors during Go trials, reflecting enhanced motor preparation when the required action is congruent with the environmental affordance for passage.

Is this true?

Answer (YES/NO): NO